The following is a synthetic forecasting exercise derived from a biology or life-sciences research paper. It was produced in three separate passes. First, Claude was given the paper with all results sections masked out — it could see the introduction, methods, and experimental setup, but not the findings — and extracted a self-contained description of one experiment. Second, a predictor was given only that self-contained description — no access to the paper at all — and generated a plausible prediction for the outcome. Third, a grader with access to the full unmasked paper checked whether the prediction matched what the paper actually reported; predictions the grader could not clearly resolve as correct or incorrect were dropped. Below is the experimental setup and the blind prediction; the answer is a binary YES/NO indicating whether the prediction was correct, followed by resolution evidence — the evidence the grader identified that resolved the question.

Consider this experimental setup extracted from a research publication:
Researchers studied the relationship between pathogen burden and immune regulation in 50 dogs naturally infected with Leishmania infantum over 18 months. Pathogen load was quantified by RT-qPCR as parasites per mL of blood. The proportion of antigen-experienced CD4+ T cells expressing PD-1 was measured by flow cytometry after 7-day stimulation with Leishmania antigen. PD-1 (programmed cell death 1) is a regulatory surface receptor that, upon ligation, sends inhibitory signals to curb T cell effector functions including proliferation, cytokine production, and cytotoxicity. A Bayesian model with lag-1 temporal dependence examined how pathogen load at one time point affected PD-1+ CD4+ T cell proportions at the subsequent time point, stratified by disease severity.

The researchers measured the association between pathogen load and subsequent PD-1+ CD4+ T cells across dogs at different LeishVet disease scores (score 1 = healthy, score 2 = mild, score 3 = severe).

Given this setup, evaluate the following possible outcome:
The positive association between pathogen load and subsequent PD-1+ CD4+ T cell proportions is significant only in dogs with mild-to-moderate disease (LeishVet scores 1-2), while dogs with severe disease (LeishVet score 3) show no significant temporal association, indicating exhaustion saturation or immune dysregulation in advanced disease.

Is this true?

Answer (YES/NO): NO